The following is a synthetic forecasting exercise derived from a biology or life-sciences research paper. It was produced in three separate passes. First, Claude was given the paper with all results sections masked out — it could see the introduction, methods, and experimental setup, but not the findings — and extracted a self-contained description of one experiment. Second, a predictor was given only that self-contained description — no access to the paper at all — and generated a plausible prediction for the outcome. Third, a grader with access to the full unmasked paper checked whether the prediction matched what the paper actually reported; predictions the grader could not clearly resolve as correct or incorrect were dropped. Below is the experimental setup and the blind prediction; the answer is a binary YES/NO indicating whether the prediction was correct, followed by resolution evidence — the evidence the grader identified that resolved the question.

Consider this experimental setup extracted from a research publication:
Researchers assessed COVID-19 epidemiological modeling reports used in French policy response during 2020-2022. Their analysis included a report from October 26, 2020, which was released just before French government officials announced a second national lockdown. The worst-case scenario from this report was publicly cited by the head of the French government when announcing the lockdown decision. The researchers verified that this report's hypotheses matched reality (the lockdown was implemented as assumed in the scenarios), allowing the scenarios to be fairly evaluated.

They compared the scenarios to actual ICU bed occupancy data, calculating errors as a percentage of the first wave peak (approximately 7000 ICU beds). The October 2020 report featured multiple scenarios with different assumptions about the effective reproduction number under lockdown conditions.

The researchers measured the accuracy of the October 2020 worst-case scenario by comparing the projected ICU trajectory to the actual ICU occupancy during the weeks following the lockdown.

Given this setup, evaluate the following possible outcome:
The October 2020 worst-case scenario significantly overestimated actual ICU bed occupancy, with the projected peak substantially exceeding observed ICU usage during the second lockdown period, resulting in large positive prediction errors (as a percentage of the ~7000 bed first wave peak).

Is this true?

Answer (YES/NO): YES